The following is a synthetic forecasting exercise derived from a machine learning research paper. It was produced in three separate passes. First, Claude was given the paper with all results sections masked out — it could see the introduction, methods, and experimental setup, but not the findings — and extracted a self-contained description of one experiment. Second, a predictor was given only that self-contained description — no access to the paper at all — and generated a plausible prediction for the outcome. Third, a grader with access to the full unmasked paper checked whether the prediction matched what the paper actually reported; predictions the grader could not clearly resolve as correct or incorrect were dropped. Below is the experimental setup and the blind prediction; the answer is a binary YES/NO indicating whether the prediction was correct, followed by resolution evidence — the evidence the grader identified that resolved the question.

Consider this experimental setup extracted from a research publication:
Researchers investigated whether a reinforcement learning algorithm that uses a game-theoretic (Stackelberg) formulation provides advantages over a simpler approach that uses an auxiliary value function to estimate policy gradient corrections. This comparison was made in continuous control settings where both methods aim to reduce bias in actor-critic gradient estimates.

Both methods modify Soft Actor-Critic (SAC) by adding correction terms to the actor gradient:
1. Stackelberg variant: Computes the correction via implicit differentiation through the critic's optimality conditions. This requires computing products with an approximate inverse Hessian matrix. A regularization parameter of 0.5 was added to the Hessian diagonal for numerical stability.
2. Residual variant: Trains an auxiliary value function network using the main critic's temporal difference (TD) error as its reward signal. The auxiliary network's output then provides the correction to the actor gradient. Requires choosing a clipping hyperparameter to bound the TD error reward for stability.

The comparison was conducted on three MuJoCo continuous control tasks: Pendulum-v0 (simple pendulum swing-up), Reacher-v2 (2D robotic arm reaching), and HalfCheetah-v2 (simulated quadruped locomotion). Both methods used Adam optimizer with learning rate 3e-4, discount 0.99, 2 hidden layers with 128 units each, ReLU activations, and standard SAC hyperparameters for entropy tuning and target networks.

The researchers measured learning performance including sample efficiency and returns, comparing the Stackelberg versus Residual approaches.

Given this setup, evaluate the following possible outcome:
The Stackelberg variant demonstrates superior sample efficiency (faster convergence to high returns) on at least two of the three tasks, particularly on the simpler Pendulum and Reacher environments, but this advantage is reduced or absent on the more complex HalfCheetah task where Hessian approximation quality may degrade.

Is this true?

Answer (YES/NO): NO